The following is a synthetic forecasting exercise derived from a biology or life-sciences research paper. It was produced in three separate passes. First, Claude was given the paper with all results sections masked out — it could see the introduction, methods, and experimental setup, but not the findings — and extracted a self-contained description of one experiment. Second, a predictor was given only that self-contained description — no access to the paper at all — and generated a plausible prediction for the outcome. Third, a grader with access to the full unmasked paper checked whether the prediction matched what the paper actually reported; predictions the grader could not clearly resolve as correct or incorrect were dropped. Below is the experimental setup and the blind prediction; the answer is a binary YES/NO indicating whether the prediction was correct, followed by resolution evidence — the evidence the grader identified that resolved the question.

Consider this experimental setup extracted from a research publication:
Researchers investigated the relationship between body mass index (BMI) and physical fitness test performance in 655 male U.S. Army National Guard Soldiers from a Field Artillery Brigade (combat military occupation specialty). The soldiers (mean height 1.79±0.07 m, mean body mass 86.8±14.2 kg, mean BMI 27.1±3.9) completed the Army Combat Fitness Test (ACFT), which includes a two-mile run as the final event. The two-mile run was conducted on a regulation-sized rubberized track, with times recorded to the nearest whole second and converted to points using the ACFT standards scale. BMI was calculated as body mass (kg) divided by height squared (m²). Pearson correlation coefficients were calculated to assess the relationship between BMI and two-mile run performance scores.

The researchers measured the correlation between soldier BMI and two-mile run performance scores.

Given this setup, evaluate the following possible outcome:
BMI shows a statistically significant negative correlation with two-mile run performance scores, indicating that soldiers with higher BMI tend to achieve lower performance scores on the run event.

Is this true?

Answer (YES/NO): NO